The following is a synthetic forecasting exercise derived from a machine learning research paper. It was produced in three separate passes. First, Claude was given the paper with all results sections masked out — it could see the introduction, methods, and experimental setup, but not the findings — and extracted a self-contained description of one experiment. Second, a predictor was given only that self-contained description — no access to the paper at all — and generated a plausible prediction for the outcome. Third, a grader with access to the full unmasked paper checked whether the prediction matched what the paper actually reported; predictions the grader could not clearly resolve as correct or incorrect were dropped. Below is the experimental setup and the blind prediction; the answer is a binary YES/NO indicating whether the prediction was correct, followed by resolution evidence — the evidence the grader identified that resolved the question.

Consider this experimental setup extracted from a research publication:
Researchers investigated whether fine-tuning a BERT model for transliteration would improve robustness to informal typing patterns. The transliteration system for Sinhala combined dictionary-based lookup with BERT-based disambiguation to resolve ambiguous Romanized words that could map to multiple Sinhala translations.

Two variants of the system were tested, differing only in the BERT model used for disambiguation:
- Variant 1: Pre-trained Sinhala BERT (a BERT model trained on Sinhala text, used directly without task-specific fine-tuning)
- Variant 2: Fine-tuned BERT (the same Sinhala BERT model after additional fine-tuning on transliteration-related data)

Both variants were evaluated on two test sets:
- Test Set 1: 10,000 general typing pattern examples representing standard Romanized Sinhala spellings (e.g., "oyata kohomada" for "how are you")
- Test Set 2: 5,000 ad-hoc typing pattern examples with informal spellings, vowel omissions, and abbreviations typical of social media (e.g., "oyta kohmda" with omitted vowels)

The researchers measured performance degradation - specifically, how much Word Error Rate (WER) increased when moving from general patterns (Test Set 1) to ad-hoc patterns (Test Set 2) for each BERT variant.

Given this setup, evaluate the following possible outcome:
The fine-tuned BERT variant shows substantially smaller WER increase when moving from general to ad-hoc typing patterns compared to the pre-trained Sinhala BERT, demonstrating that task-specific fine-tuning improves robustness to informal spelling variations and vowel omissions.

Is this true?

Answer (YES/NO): NO